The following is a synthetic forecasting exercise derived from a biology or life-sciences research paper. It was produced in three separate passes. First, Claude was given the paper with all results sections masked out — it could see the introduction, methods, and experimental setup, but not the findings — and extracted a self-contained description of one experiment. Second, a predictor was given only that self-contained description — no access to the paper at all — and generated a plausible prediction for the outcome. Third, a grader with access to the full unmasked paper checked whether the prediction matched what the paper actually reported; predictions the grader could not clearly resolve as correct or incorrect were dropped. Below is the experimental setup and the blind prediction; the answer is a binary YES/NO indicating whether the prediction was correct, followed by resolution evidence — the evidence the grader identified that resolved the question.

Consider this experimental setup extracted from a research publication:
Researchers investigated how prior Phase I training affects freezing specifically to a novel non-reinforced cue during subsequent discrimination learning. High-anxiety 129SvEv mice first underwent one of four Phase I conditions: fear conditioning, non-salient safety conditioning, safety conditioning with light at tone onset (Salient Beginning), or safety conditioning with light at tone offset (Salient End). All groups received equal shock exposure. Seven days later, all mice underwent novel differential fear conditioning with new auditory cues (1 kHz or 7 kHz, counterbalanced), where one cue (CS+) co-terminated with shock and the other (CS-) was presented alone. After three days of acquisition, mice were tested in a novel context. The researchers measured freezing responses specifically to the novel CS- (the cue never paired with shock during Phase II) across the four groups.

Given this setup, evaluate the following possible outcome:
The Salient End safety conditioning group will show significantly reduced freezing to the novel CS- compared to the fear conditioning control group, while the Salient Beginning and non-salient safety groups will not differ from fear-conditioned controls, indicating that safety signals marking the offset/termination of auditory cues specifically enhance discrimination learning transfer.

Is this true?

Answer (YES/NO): NO